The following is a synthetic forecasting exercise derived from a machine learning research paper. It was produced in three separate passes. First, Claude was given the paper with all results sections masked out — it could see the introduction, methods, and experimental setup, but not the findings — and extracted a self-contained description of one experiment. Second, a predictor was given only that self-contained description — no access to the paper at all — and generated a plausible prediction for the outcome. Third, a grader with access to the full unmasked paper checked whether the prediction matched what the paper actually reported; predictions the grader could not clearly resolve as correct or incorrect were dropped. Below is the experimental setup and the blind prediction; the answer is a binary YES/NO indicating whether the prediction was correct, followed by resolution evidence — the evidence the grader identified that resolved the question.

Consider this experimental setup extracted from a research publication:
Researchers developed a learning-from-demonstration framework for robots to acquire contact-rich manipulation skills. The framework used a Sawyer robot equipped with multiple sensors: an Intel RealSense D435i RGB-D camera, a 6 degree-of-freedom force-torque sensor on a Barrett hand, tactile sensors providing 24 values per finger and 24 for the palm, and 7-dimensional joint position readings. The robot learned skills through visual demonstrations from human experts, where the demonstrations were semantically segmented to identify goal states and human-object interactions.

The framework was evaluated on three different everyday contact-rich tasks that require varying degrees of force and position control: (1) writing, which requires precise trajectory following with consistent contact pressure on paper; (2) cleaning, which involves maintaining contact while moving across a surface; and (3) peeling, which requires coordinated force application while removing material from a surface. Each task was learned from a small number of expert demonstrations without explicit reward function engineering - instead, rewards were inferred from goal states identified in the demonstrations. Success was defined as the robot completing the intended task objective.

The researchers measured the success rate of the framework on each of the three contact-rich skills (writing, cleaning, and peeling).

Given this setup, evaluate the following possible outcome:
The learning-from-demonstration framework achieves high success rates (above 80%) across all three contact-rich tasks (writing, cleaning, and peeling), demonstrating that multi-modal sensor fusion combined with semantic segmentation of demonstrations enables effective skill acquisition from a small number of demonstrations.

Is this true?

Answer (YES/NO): NO